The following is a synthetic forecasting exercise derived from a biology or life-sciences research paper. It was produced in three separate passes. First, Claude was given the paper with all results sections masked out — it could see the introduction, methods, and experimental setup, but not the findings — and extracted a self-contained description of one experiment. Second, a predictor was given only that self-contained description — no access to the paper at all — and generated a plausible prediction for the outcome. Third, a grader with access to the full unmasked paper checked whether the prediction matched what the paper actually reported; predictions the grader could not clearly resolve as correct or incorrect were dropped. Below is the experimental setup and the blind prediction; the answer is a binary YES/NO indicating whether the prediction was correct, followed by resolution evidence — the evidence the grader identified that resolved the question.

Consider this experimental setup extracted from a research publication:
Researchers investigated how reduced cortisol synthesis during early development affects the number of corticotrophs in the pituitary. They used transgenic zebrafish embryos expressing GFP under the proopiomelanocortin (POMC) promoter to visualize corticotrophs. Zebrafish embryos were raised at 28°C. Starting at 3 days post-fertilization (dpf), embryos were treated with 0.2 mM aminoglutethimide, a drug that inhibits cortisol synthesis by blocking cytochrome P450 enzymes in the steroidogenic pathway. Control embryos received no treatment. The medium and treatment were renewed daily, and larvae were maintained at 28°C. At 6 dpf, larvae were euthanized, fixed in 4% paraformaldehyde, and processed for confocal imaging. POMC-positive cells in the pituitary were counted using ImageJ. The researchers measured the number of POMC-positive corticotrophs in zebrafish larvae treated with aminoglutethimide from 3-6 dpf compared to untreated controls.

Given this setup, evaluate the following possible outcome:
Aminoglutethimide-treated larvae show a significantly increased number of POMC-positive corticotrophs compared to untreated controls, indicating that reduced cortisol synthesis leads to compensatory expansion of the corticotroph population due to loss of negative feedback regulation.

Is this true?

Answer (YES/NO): YES